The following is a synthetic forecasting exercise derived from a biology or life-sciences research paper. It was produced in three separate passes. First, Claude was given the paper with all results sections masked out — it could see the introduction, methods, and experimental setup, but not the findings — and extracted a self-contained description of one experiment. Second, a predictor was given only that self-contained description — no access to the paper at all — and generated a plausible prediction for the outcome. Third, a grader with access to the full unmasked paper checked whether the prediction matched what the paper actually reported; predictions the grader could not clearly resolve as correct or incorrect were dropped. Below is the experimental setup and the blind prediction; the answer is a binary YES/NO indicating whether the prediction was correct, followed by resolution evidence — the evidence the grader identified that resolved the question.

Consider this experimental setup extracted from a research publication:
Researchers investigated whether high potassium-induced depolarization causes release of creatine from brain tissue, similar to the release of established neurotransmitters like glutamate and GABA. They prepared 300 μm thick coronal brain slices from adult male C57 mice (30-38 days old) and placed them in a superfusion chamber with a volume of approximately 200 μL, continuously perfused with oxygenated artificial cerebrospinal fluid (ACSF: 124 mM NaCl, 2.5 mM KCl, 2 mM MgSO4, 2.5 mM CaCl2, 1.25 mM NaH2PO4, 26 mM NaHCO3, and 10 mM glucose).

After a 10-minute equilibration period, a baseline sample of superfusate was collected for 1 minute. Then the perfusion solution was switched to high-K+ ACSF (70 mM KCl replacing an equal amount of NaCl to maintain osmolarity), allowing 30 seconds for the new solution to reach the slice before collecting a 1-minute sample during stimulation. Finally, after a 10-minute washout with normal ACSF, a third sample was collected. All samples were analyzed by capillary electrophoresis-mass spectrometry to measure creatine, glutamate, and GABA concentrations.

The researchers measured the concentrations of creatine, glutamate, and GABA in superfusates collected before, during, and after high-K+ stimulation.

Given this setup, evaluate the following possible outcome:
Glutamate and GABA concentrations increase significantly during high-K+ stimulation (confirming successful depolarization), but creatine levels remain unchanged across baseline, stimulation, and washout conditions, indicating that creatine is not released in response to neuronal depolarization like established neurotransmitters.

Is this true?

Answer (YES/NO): NO